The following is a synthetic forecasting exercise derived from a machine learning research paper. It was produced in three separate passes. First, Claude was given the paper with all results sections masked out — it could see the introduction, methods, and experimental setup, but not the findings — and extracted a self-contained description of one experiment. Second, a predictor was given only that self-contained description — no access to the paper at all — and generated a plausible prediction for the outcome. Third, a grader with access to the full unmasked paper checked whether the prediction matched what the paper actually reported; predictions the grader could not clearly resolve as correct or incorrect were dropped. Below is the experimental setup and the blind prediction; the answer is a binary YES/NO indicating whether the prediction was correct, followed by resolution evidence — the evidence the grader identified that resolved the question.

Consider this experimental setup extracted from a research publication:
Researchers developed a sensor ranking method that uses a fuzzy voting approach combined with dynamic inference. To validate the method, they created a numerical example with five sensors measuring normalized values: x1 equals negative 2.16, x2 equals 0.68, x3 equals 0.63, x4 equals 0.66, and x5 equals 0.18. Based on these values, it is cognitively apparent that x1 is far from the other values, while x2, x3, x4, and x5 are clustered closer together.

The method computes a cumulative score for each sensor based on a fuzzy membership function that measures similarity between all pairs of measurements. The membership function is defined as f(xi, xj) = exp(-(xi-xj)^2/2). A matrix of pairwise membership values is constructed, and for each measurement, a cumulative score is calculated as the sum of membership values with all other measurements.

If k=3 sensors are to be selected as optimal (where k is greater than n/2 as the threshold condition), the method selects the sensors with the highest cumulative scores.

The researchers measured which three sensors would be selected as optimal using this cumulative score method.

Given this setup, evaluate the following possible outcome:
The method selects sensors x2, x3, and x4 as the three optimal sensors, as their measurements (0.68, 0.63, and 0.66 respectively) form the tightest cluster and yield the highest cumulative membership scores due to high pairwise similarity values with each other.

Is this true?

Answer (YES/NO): YES